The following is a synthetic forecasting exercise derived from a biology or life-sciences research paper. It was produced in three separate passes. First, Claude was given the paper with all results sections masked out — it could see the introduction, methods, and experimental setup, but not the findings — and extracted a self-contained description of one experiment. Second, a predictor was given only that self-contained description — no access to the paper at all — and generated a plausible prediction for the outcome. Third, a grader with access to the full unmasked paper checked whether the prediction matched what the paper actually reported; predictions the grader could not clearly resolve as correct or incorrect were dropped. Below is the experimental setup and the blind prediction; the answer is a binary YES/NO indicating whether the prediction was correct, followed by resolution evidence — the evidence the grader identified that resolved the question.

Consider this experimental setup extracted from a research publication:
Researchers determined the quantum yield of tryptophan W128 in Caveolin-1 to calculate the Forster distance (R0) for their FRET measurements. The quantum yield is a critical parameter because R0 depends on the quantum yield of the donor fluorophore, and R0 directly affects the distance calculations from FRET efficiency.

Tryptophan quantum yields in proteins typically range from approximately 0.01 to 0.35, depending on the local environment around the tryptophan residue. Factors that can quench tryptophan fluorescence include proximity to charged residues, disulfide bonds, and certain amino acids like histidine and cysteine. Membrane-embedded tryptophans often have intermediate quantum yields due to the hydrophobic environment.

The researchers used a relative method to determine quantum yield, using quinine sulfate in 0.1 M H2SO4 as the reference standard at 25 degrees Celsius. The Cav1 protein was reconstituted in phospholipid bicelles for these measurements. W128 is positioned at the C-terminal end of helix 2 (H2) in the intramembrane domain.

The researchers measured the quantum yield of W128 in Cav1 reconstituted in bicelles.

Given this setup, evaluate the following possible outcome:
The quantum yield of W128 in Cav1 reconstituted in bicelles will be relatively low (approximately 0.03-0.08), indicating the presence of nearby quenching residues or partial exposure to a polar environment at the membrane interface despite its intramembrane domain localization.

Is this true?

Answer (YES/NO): NO